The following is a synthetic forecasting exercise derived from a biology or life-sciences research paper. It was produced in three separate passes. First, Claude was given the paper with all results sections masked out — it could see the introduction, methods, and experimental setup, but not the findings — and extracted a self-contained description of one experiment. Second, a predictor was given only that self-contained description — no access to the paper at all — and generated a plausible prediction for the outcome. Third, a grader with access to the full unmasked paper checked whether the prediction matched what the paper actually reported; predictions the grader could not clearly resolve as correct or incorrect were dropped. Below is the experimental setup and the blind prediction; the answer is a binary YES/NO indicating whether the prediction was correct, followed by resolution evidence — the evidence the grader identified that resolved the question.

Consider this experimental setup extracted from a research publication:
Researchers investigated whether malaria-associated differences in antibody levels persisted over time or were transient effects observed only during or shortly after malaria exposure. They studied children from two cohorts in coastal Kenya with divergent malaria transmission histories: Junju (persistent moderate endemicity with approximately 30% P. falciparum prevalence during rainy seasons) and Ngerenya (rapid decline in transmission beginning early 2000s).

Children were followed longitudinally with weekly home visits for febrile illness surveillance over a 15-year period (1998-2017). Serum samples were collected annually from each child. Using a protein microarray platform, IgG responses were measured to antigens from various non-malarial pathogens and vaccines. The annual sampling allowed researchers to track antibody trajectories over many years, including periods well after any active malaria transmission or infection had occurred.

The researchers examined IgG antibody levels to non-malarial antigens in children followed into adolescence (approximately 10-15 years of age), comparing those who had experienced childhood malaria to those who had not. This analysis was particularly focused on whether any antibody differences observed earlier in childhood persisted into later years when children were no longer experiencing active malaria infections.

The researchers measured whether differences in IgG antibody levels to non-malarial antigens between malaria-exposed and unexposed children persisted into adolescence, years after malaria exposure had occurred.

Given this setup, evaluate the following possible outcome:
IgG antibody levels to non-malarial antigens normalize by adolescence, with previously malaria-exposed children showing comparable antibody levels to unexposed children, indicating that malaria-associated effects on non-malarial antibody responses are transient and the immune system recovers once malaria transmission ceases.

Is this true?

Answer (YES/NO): NO